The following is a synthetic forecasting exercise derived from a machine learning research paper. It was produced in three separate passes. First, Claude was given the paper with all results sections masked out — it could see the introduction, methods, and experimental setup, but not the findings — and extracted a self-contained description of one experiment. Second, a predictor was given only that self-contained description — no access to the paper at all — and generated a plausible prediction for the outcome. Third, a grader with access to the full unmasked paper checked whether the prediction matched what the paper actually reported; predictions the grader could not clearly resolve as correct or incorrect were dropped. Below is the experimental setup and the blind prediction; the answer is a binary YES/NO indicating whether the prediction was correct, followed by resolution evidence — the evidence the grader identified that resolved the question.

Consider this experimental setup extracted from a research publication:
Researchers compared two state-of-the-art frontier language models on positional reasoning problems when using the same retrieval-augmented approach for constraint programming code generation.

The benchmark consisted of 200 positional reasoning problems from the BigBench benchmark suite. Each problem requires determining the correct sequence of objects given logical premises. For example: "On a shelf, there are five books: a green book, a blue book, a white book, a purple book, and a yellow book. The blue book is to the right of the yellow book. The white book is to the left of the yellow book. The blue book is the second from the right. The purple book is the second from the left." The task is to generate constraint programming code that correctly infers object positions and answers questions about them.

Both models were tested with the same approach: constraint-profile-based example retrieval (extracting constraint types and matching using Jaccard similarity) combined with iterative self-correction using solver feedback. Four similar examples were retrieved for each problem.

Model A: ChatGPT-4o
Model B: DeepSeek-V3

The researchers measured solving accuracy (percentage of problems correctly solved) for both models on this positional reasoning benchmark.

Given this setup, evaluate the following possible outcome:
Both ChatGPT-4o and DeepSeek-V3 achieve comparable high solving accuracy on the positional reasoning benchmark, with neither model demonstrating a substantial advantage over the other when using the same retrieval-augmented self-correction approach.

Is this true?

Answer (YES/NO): NO